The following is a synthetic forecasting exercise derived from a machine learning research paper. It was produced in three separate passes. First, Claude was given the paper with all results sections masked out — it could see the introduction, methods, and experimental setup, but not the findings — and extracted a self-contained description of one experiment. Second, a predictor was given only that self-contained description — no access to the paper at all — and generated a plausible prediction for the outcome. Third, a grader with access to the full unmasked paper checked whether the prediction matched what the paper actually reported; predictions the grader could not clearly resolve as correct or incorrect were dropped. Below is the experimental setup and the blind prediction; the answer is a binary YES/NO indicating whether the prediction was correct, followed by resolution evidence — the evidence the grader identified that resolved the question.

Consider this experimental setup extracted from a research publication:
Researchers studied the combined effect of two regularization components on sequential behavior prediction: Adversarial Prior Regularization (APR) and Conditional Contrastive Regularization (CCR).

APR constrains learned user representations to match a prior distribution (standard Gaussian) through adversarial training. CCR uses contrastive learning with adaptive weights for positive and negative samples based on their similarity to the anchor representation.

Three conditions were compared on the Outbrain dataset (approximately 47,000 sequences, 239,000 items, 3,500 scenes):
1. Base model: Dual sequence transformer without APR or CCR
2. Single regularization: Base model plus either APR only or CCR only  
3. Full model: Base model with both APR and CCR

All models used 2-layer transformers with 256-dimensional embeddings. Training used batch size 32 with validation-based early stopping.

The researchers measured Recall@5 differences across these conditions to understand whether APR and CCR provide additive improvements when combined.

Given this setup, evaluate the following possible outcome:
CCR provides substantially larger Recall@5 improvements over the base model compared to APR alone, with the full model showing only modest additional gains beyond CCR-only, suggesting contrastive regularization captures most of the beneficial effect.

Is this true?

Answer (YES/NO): YES